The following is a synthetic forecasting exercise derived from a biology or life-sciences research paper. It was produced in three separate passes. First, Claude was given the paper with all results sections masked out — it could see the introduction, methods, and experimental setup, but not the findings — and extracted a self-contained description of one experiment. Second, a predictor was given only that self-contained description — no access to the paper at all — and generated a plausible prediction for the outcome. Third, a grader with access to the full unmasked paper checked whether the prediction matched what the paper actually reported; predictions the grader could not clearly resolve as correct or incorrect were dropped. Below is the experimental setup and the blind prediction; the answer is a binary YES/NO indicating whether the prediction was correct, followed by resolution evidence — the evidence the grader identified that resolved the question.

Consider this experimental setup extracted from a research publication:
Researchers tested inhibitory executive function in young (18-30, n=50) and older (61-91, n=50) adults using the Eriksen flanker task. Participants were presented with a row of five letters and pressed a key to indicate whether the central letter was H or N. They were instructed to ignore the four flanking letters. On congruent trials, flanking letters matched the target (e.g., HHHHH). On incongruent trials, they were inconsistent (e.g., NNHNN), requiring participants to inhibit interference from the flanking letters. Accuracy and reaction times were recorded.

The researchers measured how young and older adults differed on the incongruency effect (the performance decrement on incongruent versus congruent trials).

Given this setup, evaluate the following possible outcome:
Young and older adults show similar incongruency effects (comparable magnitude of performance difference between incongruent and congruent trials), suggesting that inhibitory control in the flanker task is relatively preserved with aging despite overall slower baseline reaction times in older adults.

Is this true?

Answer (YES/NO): YES